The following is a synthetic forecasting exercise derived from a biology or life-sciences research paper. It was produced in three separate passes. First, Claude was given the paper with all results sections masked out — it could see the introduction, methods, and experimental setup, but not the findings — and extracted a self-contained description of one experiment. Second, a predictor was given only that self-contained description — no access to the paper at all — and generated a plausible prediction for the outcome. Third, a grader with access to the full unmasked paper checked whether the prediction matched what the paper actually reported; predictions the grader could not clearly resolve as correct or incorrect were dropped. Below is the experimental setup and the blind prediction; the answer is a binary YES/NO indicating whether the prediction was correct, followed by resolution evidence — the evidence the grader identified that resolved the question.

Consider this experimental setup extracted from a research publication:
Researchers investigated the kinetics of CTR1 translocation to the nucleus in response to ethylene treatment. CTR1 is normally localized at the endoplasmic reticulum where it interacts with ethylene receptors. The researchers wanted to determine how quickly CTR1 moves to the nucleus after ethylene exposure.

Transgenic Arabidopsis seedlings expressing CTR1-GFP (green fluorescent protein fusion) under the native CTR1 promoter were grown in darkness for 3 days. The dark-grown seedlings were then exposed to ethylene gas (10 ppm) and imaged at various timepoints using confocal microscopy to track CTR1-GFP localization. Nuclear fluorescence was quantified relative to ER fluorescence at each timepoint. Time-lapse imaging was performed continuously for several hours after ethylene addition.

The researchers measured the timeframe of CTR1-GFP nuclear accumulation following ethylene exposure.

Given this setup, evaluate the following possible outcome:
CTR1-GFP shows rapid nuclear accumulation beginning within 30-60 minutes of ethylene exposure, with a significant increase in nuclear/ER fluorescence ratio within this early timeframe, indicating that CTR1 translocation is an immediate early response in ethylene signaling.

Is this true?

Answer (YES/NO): YES